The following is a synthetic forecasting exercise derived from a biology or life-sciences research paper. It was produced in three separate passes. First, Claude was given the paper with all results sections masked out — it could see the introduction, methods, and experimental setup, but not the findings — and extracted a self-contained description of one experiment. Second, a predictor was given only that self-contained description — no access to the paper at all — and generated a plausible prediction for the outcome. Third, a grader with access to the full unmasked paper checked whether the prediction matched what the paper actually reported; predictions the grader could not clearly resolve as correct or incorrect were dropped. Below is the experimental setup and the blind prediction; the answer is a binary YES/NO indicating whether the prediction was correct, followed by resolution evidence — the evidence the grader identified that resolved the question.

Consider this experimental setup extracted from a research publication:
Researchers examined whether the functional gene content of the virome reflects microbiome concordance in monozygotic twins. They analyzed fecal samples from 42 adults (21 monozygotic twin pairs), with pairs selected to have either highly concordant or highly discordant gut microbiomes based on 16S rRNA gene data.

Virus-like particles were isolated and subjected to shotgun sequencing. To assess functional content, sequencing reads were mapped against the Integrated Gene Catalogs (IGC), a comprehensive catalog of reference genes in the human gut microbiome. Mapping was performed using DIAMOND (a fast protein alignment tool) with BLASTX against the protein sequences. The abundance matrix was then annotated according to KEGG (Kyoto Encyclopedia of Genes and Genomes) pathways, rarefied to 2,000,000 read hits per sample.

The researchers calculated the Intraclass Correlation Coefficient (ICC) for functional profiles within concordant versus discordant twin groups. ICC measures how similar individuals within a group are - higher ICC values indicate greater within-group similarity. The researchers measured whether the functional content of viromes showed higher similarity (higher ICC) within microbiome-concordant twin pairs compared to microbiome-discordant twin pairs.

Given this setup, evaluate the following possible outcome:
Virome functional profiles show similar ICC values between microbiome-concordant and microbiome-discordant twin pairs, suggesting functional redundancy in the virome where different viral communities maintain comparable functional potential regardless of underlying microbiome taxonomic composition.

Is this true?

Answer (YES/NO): YES